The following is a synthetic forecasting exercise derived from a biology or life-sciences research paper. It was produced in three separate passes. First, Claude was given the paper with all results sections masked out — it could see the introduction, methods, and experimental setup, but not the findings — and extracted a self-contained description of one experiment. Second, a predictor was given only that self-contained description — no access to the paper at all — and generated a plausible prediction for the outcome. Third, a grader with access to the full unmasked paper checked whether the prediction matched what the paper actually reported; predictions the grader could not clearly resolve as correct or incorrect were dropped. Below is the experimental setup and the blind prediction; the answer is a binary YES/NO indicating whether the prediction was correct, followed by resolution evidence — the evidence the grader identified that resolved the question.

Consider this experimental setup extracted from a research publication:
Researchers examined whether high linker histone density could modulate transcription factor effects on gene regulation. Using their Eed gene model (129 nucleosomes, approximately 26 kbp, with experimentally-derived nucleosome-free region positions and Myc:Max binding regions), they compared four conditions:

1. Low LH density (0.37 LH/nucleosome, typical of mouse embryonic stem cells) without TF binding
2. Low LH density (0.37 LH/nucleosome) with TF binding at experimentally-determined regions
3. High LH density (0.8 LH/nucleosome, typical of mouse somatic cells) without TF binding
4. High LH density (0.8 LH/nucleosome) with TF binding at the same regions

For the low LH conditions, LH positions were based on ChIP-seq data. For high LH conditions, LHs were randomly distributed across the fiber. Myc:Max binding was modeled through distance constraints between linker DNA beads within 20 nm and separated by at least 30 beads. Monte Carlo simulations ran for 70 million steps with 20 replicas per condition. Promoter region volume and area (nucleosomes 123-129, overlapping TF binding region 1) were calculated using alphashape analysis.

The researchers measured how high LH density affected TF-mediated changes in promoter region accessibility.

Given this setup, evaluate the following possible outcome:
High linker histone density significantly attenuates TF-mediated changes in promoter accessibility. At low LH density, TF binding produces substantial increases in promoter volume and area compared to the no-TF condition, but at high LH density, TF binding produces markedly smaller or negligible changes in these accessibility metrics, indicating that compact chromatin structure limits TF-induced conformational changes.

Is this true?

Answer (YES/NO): NO